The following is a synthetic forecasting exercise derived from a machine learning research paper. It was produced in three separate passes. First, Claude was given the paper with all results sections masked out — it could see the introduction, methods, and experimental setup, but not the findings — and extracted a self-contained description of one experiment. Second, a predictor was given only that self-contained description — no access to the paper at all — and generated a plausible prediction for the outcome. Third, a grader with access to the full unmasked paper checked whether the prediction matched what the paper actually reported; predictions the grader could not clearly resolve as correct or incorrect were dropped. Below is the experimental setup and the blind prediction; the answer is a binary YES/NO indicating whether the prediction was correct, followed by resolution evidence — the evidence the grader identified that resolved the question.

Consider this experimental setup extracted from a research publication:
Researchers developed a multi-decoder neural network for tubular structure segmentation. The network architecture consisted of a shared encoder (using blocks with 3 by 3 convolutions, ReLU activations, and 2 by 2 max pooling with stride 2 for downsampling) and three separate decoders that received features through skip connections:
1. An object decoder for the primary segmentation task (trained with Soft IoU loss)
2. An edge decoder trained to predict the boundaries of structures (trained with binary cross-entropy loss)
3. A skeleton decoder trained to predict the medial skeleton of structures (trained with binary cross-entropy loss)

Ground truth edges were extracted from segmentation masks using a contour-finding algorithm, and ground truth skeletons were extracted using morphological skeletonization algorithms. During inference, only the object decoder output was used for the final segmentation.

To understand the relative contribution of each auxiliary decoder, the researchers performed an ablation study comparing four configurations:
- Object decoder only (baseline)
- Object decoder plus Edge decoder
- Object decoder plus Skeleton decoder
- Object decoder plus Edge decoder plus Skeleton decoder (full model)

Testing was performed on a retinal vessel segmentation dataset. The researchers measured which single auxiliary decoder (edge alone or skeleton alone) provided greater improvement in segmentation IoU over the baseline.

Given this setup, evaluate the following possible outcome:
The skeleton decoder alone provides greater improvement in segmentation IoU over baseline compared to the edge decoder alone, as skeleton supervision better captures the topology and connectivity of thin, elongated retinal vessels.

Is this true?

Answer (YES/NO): YES